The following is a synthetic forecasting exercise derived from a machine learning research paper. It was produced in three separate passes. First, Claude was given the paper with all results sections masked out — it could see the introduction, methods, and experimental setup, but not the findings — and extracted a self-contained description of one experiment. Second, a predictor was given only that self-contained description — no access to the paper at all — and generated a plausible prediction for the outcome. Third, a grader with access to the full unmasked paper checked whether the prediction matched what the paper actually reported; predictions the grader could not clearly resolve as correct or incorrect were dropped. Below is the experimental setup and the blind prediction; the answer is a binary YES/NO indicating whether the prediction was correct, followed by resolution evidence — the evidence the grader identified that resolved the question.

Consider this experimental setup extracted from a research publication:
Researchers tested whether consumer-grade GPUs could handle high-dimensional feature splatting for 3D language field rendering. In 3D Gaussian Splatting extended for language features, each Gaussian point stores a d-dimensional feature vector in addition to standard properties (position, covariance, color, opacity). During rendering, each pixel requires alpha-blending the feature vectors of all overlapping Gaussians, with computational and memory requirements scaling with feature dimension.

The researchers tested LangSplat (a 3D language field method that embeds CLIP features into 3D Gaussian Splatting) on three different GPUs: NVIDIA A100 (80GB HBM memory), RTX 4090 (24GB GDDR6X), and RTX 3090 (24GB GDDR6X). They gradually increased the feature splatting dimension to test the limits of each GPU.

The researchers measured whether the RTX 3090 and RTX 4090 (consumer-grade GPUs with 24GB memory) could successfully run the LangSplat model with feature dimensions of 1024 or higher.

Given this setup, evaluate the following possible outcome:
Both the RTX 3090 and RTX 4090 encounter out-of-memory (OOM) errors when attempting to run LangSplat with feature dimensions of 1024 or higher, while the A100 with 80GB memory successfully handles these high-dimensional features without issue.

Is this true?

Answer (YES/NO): YES